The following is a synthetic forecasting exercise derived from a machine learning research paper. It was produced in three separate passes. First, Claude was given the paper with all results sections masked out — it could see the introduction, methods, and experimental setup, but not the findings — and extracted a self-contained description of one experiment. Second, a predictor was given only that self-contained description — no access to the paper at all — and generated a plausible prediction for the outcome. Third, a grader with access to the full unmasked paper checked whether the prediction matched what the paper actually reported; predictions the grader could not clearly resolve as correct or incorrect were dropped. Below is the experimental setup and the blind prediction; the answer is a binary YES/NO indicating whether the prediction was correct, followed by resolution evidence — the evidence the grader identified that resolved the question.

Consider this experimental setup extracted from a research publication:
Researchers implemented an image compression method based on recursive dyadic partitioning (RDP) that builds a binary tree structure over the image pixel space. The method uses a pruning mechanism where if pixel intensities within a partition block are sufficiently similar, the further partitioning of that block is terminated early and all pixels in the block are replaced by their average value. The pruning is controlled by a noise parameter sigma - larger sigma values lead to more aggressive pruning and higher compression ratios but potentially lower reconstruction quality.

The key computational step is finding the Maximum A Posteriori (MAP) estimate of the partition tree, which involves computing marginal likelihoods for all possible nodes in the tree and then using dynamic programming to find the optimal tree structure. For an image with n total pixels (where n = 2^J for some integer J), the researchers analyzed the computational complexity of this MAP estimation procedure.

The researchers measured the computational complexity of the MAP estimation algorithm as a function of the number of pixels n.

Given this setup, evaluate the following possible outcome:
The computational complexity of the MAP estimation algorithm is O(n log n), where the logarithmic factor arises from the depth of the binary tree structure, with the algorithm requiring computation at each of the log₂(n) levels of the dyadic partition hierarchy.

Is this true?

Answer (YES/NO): NO